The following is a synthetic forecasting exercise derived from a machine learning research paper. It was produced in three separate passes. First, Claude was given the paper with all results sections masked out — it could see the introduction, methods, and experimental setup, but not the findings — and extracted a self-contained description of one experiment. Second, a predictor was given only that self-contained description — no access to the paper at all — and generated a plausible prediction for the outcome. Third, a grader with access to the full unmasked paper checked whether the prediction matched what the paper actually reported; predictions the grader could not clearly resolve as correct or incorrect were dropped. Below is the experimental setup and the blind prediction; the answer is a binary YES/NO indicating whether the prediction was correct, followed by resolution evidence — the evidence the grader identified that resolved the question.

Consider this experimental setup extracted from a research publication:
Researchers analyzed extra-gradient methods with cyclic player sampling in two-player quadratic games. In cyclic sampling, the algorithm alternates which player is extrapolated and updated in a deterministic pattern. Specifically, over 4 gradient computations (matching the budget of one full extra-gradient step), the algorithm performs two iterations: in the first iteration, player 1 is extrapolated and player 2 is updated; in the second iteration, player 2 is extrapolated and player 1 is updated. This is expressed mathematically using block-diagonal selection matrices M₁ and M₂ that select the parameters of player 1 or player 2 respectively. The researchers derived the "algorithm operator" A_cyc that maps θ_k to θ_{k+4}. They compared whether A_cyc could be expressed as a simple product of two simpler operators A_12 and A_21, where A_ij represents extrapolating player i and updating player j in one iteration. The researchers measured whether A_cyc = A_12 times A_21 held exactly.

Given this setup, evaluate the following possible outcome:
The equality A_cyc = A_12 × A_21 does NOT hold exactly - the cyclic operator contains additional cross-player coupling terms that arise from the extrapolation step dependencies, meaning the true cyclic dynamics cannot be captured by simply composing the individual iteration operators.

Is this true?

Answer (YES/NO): NO